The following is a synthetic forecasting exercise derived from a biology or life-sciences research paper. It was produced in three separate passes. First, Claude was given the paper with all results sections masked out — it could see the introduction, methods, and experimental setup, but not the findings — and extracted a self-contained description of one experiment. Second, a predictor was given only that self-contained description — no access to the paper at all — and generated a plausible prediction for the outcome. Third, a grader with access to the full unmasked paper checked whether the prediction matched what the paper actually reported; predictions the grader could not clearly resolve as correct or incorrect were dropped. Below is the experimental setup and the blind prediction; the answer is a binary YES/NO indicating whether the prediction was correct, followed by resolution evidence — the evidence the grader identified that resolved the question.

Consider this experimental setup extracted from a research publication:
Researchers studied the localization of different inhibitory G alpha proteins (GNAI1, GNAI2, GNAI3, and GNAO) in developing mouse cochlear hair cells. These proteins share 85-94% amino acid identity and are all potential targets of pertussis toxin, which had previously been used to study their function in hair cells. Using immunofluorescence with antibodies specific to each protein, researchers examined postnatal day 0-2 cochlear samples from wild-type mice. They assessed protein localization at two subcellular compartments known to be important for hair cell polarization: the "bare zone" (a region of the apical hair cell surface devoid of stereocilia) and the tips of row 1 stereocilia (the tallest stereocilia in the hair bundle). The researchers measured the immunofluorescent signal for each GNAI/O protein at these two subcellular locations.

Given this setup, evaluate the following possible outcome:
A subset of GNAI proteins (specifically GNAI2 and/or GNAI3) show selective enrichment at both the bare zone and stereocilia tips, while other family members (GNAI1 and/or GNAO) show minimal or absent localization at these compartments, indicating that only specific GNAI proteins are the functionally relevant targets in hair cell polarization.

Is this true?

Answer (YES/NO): YES